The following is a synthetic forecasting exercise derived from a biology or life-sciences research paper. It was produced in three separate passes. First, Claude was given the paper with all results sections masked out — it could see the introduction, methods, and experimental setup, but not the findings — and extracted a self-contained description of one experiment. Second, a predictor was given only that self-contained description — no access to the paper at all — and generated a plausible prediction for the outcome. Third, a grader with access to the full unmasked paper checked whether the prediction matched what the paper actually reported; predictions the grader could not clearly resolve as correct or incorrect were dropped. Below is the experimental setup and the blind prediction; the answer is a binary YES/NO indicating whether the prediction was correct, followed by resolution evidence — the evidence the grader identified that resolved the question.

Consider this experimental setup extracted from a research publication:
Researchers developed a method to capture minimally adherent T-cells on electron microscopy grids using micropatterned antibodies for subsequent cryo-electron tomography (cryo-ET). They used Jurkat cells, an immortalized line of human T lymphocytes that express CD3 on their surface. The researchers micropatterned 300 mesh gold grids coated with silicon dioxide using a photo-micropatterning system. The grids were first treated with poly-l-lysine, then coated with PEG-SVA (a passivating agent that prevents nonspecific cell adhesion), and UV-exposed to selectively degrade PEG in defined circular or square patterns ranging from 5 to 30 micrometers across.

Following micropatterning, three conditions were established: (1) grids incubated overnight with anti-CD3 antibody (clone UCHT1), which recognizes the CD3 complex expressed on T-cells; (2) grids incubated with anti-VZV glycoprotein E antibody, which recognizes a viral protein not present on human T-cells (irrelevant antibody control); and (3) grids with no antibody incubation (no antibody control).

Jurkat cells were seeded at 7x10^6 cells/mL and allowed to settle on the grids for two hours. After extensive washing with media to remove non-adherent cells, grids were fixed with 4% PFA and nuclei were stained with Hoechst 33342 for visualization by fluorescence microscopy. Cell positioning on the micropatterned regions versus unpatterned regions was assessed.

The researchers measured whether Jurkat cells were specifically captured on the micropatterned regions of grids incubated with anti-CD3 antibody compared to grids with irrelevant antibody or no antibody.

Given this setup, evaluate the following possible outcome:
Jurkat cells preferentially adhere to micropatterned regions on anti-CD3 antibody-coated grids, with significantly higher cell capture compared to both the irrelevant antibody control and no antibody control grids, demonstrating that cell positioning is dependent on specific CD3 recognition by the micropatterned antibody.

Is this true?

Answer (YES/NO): YES